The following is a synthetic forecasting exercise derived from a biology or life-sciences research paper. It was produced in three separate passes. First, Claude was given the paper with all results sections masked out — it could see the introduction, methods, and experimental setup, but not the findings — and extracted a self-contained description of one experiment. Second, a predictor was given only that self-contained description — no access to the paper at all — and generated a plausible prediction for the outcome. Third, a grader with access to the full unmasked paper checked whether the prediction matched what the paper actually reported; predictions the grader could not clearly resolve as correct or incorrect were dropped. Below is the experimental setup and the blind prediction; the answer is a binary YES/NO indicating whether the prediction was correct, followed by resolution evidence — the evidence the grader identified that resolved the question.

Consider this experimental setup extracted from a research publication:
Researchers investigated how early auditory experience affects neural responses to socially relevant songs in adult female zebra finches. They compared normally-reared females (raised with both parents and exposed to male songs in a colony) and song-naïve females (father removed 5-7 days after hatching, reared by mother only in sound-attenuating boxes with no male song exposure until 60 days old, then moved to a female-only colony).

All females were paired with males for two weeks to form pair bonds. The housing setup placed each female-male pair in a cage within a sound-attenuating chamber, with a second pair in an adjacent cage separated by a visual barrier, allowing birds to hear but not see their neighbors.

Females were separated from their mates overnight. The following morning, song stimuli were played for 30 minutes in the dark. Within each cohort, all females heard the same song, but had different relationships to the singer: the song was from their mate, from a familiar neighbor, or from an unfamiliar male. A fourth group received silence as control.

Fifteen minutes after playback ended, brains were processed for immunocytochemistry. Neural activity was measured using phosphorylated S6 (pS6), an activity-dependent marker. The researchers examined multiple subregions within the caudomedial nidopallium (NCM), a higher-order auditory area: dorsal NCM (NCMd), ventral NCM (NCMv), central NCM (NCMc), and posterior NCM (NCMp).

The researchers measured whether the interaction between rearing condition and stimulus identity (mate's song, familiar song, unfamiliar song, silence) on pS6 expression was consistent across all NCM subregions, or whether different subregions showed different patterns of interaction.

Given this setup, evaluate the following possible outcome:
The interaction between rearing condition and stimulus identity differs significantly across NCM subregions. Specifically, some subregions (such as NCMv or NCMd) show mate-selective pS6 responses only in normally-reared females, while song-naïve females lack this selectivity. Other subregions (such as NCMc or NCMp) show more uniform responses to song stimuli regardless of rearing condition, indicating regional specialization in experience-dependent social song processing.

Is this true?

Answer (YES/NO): NO